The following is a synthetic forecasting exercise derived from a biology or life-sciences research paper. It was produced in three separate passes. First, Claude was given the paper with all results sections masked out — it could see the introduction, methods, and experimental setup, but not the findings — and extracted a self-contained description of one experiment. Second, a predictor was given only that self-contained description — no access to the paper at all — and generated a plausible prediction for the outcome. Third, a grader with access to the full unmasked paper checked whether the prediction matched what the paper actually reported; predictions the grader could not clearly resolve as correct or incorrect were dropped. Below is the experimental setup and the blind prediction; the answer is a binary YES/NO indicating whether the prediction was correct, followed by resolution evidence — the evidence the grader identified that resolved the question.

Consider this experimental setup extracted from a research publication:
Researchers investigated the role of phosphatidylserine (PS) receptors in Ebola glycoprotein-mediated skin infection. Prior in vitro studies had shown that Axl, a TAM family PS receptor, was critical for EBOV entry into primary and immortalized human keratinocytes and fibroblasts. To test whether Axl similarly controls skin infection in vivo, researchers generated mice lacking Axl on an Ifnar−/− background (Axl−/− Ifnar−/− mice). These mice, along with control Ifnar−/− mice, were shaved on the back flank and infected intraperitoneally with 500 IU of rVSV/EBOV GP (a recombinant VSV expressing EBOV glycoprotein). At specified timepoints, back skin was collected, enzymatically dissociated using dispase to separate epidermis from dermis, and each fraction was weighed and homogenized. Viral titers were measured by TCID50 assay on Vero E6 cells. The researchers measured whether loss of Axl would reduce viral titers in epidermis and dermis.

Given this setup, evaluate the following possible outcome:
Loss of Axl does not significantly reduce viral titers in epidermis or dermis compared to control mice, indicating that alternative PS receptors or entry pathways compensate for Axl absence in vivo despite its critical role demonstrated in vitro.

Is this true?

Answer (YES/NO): YES